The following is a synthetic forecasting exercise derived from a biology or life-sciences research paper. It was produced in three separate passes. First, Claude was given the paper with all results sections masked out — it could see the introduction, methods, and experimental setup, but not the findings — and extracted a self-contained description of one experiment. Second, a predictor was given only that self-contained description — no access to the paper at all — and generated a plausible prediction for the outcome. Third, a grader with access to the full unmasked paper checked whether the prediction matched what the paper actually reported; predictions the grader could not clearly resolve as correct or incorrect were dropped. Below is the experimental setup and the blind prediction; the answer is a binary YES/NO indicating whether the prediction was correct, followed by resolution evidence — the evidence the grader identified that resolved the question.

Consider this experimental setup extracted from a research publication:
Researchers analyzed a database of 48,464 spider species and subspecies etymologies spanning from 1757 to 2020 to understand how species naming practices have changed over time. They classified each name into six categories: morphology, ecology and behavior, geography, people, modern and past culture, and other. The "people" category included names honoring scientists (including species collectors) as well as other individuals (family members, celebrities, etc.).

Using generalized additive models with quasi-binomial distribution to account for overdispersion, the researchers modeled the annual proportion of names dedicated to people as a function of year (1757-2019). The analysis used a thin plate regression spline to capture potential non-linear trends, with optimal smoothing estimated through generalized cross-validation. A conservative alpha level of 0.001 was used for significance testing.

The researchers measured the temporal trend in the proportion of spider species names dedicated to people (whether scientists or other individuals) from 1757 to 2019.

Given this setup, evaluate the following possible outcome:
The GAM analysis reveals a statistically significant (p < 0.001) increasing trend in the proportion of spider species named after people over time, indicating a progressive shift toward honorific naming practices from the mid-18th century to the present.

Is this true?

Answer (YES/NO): YES